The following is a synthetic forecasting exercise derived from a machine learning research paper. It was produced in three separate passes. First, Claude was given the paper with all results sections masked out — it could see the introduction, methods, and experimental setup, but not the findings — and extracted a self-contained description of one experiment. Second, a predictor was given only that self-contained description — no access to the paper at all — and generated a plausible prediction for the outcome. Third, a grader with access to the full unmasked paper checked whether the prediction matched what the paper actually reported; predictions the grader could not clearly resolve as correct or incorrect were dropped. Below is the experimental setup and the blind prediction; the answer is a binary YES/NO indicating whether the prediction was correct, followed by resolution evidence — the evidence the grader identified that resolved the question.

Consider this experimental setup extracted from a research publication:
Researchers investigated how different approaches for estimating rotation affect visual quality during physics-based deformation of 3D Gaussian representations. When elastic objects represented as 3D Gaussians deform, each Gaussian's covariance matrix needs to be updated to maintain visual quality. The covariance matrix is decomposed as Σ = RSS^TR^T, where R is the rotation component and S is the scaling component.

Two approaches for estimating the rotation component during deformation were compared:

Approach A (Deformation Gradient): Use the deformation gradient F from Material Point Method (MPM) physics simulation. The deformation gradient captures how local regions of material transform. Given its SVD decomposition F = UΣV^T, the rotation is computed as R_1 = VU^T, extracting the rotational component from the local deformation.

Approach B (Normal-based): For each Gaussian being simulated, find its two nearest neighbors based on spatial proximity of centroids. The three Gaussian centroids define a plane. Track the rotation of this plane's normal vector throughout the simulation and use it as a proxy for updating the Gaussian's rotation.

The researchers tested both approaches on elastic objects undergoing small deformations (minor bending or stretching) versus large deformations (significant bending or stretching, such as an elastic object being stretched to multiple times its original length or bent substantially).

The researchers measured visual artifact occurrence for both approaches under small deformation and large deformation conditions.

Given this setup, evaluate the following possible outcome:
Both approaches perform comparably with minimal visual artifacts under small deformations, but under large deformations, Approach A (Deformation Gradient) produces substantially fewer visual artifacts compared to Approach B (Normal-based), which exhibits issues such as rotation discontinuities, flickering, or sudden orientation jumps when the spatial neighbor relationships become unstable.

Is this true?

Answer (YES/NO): NO